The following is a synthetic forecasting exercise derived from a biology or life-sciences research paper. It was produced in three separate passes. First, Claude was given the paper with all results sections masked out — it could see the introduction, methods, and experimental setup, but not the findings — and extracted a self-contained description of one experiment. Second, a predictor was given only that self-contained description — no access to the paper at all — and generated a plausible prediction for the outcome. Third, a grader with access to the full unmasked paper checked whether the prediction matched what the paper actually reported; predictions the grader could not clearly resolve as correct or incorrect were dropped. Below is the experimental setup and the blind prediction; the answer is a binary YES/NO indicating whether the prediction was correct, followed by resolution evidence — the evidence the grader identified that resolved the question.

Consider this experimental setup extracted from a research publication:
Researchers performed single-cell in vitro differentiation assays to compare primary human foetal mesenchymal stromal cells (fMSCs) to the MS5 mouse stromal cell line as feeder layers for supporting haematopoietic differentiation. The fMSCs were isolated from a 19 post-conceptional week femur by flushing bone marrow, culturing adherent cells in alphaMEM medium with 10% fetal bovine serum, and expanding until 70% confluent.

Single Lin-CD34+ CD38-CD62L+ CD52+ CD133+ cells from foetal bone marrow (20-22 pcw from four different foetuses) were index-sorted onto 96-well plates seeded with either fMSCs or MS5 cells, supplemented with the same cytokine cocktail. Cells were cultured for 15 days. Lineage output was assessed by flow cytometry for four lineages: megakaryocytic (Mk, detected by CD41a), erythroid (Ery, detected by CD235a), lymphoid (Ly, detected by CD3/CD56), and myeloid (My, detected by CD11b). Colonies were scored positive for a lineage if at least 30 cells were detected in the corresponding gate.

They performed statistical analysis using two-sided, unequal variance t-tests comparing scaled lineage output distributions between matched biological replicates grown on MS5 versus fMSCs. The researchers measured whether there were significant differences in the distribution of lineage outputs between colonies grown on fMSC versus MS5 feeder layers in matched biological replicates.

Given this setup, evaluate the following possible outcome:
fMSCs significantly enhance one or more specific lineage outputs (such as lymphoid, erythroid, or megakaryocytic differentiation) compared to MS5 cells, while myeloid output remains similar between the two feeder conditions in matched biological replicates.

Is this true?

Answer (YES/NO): NO